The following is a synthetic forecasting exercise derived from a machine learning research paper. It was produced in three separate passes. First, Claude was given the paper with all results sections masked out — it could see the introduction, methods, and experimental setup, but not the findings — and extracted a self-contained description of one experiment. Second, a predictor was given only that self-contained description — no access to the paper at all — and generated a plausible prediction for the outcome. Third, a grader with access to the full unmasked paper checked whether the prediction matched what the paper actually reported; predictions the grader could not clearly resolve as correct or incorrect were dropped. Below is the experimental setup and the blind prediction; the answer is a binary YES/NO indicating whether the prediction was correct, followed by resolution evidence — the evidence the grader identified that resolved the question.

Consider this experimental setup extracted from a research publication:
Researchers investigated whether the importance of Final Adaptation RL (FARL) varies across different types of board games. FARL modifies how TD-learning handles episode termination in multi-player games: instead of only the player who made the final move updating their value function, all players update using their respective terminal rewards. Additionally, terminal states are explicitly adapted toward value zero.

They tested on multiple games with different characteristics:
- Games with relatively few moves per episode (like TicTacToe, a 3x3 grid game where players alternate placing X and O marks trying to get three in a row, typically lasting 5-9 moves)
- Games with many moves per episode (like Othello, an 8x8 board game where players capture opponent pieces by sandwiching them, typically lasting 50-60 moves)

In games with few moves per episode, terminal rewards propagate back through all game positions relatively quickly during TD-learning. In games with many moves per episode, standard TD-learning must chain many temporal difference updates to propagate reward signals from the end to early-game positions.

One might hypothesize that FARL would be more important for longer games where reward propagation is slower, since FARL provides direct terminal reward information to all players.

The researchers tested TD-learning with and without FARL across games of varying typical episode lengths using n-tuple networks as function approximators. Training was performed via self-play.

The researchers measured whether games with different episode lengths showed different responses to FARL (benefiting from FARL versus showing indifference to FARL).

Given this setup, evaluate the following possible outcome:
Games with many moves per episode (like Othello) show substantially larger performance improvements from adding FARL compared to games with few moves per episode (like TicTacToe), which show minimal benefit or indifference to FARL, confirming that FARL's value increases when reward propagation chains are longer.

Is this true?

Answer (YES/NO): NO